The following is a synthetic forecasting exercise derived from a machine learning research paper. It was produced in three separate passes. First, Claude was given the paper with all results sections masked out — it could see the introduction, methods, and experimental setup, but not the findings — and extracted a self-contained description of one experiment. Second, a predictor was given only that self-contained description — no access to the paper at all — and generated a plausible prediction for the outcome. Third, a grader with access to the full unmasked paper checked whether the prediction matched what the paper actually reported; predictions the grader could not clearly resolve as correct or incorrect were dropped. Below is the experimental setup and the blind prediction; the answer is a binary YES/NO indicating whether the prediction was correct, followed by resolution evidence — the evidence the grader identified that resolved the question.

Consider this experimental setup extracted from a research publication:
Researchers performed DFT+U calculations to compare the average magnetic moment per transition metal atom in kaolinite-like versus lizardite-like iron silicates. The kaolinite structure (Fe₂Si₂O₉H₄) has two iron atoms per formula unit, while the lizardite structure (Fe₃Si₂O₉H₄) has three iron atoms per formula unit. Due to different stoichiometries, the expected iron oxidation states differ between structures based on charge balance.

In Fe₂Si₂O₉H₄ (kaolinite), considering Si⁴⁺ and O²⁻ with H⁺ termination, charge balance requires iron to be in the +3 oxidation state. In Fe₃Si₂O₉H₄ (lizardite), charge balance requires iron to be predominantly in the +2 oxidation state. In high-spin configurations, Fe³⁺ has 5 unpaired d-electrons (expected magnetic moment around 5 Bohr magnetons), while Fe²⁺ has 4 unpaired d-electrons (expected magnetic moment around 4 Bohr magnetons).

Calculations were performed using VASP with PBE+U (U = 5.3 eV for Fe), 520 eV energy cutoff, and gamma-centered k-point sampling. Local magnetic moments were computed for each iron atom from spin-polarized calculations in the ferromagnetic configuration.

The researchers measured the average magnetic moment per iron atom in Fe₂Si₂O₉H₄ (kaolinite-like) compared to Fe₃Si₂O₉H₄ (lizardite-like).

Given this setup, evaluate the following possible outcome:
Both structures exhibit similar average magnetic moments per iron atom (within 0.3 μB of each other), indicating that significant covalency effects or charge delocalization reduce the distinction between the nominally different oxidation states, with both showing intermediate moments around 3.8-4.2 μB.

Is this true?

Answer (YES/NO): NO